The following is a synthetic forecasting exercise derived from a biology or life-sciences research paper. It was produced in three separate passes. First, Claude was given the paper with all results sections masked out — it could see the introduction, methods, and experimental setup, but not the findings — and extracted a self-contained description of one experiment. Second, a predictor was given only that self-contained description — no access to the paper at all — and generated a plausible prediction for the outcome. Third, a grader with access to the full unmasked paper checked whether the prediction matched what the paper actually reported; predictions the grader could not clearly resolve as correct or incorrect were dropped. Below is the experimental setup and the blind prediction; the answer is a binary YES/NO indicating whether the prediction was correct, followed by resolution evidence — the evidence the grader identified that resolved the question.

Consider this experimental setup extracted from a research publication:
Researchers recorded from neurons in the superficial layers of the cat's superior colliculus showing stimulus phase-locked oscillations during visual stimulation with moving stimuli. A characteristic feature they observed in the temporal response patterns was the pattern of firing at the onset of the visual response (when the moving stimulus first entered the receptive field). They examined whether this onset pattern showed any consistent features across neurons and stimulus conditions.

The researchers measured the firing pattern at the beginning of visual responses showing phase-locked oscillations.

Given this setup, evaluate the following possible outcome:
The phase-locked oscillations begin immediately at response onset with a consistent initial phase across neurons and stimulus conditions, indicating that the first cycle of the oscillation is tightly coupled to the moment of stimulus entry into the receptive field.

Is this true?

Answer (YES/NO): NO